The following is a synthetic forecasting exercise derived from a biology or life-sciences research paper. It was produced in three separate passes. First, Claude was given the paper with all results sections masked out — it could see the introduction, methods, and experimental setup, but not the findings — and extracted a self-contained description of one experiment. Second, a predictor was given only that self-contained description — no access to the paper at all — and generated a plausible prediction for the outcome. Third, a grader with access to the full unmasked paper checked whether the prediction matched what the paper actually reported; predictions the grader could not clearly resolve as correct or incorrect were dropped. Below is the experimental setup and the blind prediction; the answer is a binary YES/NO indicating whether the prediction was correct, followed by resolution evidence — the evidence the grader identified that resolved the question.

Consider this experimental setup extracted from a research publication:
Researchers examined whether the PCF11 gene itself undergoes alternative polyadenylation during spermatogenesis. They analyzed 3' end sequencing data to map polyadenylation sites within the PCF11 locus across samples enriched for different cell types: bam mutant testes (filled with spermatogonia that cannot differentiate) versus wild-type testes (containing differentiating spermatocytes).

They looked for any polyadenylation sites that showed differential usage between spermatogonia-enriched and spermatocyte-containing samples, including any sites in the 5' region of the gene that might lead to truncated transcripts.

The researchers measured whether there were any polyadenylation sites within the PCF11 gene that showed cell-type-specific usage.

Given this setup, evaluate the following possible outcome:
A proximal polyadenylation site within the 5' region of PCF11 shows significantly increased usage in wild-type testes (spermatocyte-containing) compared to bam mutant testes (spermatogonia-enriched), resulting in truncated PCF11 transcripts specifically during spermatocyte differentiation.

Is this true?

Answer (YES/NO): YES